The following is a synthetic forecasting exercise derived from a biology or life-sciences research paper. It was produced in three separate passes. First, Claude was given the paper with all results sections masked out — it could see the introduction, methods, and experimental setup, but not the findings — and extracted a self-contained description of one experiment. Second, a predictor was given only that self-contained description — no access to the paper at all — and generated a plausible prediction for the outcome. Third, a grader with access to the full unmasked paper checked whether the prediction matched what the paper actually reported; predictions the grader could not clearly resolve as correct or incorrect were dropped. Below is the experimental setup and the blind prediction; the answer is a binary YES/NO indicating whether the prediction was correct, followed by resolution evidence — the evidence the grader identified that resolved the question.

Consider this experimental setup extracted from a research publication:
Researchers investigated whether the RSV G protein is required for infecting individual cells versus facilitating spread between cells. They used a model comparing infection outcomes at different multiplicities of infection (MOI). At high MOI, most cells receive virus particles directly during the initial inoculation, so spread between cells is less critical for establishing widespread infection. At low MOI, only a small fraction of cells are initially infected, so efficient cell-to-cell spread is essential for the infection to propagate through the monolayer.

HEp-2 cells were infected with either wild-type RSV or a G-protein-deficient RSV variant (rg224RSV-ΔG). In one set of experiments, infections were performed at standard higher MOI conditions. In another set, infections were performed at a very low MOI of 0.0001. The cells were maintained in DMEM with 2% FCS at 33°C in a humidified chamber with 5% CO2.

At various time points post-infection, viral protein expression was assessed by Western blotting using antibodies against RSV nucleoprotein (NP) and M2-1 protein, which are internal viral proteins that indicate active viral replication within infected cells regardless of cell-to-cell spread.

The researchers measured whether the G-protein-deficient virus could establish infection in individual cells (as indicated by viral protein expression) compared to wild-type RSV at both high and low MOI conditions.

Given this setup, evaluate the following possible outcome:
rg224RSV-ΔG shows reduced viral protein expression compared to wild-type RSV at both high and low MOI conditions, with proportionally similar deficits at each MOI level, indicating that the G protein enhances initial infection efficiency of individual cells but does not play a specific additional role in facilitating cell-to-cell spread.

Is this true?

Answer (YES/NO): NO